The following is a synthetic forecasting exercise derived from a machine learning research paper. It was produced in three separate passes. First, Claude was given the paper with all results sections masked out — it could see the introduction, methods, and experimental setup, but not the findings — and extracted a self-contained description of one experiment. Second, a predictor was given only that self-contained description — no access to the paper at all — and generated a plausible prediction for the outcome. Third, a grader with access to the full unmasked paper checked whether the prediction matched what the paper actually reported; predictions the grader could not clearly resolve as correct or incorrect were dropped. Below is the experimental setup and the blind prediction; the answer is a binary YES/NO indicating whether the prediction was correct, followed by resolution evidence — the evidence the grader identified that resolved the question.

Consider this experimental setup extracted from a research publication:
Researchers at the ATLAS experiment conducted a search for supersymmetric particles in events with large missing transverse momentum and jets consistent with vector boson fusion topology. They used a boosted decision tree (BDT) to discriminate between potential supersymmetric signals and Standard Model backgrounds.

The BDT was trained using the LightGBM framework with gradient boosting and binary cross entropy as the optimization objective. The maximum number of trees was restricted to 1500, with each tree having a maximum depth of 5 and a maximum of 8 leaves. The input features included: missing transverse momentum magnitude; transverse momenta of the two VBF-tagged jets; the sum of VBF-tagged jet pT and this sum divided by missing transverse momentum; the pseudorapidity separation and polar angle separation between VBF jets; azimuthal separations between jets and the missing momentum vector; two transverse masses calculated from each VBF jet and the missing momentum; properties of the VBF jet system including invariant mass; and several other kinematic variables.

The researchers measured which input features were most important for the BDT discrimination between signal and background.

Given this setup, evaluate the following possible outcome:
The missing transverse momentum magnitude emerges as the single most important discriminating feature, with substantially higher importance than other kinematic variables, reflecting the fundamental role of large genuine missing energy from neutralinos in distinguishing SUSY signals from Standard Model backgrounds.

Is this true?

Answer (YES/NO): NO